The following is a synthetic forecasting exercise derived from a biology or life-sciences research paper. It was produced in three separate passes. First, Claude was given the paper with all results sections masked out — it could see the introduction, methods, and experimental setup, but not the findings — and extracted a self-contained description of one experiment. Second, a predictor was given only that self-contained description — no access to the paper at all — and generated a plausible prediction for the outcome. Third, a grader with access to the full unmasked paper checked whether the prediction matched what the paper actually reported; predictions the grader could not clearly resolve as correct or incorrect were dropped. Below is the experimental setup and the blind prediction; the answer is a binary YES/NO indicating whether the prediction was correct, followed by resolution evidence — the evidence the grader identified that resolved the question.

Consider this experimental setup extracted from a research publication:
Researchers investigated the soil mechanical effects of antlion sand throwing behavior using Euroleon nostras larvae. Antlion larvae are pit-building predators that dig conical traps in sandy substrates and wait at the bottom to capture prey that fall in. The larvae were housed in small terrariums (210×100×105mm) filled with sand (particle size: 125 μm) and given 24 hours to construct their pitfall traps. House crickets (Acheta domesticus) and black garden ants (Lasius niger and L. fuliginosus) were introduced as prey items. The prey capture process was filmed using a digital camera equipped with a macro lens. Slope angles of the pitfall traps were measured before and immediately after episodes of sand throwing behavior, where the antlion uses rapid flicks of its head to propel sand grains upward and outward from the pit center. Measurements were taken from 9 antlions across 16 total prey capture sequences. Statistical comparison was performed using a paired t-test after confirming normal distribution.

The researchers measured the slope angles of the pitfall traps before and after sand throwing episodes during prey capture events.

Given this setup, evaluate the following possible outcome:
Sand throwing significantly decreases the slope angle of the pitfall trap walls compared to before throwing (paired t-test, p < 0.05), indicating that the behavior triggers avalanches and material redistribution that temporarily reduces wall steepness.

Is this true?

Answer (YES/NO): NO